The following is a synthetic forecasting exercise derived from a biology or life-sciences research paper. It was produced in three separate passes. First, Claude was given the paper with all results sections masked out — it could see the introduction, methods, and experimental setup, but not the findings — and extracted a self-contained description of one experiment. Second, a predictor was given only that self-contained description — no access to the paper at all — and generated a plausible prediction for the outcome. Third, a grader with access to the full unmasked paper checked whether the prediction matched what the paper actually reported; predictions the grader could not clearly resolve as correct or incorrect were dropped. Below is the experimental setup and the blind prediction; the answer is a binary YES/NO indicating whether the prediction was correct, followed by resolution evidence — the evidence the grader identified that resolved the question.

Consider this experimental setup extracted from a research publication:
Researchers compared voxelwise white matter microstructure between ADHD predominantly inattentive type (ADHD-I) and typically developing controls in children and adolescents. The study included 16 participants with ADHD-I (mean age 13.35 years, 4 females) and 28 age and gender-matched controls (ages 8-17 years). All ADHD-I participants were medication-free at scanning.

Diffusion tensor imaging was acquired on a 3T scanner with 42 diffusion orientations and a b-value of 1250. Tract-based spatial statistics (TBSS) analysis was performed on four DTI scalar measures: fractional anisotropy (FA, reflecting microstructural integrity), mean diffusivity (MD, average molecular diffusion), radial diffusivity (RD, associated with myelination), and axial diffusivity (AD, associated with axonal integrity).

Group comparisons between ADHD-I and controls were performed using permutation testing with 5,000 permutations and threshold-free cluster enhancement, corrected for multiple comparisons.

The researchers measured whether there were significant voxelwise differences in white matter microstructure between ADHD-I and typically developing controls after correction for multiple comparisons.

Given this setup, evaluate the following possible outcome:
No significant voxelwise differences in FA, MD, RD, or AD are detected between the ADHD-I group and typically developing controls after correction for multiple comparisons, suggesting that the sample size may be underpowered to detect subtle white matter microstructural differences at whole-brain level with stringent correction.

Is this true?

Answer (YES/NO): YES